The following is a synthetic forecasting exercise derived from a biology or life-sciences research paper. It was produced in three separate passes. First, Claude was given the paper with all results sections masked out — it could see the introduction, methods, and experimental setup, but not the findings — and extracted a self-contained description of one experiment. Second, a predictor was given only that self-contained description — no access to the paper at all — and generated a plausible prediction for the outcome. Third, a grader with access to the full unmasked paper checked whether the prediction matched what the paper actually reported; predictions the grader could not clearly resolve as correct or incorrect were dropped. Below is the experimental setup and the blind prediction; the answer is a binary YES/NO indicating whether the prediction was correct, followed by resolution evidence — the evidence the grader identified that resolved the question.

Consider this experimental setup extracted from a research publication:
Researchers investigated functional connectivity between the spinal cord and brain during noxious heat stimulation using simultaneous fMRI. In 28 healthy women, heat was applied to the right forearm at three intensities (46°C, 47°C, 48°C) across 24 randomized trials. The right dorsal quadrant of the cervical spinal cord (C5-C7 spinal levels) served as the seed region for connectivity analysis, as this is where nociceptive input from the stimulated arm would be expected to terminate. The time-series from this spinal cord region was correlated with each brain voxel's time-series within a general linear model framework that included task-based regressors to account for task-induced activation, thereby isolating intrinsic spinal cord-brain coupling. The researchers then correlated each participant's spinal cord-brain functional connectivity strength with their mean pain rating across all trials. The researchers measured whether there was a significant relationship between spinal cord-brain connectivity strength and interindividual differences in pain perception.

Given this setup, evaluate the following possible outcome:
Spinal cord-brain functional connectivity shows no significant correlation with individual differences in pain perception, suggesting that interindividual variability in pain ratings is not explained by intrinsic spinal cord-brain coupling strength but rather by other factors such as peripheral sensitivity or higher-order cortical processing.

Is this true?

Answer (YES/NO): NO